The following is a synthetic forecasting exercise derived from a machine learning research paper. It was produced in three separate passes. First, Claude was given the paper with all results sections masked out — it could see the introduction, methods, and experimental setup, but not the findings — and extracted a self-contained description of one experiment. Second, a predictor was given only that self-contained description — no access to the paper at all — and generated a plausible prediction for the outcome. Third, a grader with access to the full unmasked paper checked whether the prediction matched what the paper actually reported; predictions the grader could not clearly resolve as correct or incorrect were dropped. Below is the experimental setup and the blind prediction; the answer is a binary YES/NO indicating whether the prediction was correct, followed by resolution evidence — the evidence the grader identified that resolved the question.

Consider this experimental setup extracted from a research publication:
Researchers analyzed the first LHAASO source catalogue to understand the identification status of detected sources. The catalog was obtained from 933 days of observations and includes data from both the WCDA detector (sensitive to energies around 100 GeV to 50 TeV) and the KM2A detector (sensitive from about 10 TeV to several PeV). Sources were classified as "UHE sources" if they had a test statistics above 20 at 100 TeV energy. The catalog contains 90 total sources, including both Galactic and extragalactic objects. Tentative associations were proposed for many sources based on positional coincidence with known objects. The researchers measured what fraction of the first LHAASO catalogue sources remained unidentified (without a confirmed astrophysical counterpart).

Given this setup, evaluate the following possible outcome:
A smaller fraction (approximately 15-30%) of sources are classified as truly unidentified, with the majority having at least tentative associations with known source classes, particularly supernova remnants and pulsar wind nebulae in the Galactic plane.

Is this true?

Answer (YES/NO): NO